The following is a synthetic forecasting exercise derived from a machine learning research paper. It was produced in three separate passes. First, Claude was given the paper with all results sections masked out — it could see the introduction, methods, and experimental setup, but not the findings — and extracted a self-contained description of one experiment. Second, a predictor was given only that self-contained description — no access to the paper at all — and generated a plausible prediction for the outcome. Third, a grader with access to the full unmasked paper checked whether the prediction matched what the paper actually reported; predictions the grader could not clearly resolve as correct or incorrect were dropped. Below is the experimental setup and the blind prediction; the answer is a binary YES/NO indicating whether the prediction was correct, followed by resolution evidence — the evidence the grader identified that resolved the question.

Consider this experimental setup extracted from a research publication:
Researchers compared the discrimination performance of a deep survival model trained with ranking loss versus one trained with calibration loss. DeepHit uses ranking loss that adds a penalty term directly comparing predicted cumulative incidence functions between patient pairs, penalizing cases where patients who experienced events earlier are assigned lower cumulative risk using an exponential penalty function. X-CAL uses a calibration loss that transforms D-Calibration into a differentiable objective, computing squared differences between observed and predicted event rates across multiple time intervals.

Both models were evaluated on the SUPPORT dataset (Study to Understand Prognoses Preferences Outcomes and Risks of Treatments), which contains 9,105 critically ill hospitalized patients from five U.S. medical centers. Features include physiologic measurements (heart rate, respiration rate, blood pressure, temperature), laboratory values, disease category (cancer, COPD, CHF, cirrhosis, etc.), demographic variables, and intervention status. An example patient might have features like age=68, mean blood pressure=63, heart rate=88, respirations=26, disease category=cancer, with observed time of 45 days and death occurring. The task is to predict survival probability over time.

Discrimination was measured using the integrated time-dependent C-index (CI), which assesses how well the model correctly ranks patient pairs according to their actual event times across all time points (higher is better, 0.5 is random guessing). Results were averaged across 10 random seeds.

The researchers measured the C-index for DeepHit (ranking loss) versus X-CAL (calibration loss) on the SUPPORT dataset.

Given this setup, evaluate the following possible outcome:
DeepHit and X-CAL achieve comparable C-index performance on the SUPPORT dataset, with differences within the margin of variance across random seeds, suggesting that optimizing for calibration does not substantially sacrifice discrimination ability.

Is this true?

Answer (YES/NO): NO